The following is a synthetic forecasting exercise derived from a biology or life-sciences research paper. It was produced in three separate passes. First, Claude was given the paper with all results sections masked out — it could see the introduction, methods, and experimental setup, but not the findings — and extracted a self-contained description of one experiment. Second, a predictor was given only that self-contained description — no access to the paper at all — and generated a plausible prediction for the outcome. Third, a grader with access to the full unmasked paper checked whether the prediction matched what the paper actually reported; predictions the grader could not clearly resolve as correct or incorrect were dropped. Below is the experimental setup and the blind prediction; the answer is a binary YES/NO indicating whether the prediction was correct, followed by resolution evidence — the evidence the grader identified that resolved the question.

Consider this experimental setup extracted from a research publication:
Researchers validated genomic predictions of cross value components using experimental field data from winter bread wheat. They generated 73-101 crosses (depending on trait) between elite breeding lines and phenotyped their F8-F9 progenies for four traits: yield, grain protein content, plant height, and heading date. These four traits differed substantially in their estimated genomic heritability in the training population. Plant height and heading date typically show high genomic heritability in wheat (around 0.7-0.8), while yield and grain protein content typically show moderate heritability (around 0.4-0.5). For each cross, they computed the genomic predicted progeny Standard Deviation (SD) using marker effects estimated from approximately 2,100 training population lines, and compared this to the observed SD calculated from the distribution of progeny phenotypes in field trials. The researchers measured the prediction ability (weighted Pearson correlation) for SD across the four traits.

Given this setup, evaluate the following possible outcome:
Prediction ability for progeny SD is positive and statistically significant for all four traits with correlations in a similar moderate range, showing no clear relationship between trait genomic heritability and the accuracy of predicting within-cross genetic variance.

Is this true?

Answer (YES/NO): NO